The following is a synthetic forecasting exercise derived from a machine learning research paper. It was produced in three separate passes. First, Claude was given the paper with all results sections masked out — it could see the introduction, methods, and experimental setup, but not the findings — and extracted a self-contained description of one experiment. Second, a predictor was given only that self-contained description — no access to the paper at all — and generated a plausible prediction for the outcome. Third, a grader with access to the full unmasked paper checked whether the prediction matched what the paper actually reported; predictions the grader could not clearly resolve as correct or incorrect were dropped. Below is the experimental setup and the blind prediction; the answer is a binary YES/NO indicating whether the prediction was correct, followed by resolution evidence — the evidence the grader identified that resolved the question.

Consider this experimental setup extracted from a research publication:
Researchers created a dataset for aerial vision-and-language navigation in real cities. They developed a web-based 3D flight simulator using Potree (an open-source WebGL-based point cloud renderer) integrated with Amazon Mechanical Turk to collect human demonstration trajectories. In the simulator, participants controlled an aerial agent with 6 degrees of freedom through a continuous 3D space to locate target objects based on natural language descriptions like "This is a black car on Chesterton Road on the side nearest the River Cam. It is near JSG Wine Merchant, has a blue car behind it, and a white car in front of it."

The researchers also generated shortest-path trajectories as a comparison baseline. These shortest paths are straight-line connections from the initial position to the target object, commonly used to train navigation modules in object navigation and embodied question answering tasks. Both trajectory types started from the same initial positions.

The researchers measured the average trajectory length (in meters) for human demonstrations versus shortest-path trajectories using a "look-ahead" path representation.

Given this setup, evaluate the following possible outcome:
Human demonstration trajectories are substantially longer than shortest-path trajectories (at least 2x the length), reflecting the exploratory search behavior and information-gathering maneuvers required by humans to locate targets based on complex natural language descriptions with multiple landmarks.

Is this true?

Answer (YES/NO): NO